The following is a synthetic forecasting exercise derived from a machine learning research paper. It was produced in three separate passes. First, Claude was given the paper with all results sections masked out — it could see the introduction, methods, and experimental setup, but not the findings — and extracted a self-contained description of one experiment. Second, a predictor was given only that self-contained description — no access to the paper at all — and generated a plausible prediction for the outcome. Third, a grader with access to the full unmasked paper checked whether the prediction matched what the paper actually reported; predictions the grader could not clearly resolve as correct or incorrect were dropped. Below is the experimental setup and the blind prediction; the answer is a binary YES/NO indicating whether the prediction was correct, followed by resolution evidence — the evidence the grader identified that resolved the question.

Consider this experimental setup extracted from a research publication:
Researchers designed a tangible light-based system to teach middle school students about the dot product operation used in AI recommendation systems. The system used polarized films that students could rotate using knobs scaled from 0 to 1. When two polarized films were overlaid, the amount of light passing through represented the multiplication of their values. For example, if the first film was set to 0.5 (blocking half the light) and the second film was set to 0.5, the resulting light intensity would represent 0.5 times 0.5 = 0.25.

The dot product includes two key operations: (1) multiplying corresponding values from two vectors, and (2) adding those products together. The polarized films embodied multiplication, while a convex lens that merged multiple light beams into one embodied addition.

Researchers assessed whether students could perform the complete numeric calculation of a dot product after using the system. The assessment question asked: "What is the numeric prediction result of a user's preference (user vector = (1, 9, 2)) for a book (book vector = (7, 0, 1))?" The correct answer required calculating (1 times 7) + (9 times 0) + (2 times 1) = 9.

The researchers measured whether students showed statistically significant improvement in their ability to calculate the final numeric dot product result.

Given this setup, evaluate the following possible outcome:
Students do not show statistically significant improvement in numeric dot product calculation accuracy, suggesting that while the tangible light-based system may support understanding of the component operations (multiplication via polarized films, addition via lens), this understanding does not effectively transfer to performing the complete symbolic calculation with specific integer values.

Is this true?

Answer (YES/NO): YES